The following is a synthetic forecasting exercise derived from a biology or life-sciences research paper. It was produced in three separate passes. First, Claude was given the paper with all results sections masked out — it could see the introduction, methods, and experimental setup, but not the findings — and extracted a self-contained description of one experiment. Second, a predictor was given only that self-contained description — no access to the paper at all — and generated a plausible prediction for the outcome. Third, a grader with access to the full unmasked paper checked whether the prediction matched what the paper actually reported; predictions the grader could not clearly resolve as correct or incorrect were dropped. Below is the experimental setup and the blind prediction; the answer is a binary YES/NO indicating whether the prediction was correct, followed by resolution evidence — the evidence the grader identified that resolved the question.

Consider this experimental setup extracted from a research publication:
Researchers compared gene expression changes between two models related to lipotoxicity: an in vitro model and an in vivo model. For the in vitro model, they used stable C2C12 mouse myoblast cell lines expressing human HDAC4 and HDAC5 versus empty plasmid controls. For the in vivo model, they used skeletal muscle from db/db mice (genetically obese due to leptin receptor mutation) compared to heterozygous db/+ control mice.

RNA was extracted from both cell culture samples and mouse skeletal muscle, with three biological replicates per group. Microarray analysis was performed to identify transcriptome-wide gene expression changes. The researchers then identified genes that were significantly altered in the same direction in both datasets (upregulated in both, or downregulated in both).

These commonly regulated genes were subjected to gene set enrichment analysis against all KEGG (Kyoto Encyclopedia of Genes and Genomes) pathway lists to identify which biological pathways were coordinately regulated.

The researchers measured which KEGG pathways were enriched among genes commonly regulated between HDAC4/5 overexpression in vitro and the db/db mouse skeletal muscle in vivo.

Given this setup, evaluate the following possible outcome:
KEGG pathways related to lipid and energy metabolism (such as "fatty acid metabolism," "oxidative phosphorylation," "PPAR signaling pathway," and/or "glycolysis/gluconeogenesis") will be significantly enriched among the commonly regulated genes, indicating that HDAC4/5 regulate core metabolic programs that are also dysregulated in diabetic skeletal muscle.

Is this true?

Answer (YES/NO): NO